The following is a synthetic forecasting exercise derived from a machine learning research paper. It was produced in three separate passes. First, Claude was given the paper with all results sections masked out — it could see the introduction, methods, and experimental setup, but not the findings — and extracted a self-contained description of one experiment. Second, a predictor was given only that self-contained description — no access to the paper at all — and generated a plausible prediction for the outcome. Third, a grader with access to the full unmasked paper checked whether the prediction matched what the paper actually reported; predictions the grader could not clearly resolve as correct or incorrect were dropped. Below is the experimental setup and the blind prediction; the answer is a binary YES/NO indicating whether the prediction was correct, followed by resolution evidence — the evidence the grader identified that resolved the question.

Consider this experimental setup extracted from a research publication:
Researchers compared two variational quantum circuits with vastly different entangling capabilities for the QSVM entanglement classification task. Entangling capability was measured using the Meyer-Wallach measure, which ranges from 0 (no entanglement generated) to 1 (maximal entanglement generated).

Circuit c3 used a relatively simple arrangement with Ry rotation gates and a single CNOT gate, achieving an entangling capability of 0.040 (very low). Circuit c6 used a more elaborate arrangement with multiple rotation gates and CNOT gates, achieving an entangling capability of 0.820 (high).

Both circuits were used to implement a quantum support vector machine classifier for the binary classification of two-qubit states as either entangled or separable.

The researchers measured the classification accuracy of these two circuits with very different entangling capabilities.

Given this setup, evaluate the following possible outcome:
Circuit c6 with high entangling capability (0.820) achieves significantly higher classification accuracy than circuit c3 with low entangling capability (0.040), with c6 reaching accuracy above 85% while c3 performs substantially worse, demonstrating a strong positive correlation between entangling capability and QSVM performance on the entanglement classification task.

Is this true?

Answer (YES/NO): NO